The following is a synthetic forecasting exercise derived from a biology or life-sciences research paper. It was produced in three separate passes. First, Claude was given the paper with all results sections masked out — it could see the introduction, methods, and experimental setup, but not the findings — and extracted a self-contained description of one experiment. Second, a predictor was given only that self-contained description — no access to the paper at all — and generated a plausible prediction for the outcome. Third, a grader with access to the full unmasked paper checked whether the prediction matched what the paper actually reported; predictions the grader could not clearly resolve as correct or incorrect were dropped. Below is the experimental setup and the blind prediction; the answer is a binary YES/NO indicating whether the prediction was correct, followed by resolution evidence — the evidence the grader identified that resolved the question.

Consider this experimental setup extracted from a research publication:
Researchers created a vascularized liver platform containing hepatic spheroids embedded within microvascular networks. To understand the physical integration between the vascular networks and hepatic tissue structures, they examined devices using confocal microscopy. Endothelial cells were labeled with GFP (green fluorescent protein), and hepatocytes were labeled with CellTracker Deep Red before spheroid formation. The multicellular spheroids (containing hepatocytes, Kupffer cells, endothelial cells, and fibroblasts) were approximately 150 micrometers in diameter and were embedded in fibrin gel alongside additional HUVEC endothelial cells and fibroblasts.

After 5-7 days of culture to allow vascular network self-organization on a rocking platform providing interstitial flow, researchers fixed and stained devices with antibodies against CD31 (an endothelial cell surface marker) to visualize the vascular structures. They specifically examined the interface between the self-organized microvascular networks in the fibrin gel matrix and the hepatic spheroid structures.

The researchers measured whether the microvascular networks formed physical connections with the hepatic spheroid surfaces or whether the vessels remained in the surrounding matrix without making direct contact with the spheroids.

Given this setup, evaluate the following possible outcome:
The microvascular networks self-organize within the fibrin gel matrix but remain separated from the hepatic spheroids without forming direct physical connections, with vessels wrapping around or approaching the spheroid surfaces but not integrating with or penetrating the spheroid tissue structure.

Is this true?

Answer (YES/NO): NO